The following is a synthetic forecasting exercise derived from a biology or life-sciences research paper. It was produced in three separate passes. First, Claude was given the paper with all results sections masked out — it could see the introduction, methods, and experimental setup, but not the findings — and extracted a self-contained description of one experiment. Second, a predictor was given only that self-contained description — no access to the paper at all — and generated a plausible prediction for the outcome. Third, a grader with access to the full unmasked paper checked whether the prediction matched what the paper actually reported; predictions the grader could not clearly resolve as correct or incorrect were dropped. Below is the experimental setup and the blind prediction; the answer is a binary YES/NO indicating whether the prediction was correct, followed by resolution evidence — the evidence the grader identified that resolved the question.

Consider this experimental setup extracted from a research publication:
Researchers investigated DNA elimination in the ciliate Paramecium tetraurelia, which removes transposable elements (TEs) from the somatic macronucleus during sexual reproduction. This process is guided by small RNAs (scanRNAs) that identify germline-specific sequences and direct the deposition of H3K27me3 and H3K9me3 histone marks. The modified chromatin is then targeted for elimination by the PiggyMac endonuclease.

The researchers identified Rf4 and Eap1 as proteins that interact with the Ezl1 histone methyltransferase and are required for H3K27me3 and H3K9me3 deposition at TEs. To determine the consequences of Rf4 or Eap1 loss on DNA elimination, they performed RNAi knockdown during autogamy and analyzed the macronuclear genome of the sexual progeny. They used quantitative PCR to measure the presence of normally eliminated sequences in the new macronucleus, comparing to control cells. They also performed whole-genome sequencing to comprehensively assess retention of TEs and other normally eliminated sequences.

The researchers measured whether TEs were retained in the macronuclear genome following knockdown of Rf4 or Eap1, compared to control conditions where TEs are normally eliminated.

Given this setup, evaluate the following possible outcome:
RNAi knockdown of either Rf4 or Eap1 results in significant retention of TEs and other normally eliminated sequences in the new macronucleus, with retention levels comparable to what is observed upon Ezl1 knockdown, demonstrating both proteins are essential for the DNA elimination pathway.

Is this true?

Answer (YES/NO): NO